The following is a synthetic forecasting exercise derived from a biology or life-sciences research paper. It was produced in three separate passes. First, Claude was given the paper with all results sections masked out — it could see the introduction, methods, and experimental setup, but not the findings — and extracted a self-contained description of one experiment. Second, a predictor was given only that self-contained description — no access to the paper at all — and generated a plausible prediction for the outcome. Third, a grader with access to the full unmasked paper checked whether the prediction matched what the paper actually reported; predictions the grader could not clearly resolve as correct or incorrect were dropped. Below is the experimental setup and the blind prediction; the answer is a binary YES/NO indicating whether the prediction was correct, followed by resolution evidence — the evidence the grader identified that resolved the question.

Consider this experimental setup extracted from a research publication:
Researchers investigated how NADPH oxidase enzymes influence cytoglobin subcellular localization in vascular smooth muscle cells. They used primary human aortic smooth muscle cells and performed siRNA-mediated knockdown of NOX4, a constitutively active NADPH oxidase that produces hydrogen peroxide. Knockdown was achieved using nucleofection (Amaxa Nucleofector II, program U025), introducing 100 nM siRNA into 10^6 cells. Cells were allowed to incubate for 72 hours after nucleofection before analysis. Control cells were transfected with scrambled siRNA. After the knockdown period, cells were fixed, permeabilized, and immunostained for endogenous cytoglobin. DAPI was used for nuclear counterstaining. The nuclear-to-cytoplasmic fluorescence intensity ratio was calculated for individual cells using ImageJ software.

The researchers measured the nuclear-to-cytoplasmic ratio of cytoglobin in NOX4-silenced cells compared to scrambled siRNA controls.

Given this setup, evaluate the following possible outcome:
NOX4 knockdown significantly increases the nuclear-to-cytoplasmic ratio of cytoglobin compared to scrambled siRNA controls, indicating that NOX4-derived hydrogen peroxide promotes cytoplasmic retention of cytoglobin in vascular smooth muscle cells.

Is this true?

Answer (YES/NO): NO